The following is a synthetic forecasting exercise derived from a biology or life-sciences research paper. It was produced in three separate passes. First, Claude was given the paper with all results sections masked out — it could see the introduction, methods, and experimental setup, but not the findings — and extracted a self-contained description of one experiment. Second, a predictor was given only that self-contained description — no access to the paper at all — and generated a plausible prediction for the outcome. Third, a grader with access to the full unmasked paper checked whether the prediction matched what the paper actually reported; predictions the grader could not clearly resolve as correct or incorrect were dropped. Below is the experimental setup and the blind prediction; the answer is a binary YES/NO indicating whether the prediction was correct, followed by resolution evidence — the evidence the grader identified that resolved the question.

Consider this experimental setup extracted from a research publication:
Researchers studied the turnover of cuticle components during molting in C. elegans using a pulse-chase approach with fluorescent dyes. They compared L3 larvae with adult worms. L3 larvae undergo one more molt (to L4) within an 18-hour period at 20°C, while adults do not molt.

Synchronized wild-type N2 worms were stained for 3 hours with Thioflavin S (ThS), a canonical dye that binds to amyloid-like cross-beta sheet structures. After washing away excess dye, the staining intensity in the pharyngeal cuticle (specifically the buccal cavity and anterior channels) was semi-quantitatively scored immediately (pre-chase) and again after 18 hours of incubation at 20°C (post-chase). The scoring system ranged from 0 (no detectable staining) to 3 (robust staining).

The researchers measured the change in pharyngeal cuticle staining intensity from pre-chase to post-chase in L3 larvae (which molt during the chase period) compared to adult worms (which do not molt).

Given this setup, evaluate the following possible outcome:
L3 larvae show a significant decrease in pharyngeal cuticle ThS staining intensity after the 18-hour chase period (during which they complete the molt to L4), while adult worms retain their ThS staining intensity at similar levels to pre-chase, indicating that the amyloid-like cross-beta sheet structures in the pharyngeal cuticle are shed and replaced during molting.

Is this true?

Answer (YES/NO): YES